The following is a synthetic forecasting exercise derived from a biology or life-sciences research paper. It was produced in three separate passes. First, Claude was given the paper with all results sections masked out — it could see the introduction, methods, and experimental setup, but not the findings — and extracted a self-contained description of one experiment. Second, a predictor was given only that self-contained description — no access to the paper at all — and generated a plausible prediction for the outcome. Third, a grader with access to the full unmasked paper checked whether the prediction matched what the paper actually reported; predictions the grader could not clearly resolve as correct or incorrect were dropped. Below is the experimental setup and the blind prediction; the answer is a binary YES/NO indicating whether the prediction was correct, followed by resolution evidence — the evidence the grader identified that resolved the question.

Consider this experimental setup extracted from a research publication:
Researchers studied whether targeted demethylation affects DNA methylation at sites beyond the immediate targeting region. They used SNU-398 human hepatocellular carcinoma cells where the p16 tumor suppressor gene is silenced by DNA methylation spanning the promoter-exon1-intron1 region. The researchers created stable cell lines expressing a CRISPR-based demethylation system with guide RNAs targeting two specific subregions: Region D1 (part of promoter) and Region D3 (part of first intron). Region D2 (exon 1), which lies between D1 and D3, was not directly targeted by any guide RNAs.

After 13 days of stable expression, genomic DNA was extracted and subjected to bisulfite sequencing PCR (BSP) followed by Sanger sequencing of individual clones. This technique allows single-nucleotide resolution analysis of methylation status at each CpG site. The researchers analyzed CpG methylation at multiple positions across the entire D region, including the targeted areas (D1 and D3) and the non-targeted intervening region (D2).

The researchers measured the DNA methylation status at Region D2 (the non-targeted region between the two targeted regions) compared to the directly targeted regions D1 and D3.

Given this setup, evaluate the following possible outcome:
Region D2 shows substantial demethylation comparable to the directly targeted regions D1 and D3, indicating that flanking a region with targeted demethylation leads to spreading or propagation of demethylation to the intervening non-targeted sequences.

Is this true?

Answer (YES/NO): YES